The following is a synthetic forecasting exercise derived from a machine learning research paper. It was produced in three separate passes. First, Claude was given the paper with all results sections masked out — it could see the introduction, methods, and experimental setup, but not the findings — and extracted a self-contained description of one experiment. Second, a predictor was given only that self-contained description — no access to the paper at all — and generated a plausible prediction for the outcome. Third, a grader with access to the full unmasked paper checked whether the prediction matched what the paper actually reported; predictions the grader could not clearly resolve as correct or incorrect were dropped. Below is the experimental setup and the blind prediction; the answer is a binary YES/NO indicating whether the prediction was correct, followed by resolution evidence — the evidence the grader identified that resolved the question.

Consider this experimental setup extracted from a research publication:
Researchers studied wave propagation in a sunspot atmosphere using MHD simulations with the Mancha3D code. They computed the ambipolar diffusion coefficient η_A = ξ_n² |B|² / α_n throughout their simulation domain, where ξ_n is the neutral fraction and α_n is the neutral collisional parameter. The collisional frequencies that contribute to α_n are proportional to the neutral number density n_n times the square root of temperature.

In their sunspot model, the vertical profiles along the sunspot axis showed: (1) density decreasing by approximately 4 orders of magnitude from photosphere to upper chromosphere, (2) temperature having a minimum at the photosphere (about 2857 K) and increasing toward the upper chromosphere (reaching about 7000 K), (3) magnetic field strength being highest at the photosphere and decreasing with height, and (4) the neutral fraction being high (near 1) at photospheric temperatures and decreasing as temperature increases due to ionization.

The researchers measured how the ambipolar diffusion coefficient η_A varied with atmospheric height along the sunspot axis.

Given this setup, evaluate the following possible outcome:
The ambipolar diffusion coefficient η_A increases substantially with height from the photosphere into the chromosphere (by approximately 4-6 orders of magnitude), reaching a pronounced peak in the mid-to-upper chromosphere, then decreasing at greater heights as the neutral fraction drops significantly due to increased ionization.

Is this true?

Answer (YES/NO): NO